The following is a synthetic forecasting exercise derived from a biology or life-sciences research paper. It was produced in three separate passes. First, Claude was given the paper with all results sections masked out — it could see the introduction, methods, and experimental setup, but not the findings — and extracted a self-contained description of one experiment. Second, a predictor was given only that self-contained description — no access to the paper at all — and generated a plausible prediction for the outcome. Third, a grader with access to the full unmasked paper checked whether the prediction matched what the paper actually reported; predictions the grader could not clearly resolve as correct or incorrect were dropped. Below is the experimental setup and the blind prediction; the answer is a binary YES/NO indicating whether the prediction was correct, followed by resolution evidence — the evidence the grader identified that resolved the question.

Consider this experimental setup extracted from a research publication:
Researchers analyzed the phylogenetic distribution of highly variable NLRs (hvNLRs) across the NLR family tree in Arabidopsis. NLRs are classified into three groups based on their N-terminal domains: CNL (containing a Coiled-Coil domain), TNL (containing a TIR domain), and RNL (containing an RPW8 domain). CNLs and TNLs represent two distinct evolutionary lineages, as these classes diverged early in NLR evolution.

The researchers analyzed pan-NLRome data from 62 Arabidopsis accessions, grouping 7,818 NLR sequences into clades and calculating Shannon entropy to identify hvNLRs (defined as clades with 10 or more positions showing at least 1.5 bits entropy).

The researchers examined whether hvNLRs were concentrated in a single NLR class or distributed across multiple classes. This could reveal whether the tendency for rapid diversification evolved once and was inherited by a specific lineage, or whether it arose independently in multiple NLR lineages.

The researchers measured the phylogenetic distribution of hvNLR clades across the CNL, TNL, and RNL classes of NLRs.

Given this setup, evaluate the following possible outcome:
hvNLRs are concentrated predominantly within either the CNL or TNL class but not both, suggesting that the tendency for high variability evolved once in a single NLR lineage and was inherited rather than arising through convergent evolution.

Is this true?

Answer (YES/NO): NO